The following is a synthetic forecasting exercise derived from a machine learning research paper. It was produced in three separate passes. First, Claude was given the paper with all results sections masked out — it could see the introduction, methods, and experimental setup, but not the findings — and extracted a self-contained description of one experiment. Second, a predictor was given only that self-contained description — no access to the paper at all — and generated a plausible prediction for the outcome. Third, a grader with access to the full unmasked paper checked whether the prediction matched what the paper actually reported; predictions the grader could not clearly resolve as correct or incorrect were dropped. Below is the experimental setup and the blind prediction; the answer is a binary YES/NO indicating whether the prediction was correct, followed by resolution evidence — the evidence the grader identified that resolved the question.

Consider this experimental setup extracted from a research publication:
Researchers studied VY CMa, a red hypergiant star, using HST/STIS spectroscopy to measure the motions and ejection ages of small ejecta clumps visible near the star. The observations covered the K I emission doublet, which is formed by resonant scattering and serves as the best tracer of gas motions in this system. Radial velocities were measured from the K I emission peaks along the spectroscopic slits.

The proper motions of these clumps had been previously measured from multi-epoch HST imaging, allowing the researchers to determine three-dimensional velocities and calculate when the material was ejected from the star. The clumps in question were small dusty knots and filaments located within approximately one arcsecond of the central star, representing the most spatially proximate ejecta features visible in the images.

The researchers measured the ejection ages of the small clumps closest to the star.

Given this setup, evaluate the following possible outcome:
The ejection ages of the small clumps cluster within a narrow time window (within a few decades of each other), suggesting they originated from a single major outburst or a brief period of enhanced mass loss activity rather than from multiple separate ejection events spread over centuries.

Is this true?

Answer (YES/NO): NO